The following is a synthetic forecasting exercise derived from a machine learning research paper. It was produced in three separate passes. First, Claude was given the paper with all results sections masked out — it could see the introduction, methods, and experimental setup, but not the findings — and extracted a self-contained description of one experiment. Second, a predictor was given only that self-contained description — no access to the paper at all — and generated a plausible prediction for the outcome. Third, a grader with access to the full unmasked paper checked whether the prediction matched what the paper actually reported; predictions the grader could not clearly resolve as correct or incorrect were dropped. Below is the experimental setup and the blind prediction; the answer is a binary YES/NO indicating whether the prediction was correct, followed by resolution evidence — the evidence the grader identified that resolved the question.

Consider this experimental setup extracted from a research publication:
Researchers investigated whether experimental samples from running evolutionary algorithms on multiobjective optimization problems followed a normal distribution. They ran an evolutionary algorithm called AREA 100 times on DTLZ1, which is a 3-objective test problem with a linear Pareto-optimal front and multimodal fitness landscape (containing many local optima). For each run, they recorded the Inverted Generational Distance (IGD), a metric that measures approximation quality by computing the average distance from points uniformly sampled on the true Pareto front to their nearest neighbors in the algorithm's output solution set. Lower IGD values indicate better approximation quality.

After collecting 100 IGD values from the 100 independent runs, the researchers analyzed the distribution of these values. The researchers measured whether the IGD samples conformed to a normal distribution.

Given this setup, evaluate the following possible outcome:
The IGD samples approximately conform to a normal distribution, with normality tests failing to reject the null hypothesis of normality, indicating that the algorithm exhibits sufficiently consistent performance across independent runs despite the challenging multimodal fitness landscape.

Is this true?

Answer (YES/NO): NO